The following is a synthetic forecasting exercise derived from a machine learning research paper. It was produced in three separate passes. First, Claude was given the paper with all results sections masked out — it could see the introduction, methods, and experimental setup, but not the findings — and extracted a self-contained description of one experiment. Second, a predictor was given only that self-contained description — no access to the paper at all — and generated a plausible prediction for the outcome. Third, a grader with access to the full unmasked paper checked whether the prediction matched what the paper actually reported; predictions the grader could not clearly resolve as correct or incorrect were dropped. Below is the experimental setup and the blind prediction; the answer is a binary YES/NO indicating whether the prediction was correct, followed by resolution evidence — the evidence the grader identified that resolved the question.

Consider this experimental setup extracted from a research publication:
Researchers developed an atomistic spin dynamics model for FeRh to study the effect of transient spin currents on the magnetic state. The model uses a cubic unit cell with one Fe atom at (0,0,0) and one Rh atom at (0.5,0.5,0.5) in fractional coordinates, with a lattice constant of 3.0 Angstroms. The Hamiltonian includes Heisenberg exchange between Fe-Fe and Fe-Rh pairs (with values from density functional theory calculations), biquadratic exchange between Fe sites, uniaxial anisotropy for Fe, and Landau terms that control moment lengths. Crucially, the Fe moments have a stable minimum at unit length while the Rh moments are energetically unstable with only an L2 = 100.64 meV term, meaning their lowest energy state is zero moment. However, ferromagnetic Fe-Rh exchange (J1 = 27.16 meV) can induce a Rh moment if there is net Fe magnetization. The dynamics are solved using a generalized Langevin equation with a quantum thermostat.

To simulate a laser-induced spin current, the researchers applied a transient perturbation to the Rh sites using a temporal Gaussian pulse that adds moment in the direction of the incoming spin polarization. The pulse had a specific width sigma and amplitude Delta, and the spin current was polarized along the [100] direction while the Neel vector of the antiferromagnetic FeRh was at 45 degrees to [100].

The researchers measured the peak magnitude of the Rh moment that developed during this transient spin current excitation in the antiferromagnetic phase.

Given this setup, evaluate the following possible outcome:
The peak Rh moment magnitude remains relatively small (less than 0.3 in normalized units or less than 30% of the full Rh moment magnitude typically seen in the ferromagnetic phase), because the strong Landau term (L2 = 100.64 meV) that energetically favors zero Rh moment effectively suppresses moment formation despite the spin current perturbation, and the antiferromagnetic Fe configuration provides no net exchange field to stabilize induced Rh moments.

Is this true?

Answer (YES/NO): YES